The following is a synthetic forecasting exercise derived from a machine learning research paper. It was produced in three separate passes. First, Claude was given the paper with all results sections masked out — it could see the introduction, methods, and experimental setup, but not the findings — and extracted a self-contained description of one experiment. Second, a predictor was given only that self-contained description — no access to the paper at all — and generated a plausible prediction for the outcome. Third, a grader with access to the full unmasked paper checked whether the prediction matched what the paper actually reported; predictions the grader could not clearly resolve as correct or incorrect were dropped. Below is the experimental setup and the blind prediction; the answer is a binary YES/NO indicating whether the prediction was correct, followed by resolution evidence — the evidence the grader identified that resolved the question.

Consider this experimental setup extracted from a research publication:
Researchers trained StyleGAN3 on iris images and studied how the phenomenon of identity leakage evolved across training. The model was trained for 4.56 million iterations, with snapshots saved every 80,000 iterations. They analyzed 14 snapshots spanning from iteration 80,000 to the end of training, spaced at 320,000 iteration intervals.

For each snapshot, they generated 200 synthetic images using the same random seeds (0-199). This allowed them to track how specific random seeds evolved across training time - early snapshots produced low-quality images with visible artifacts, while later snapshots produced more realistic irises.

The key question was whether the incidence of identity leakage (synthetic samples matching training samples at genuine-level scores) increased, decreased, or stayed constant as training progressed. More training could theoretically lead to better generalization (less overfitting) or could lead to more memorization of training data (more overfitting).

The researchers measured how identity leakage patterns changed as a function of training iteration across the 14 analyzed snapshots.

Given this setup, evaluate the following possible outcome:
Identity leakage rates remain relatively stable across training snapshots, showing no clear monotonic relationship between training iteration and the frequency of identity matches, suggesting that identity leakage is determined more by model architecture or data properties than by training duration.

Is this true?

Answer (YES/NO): NO